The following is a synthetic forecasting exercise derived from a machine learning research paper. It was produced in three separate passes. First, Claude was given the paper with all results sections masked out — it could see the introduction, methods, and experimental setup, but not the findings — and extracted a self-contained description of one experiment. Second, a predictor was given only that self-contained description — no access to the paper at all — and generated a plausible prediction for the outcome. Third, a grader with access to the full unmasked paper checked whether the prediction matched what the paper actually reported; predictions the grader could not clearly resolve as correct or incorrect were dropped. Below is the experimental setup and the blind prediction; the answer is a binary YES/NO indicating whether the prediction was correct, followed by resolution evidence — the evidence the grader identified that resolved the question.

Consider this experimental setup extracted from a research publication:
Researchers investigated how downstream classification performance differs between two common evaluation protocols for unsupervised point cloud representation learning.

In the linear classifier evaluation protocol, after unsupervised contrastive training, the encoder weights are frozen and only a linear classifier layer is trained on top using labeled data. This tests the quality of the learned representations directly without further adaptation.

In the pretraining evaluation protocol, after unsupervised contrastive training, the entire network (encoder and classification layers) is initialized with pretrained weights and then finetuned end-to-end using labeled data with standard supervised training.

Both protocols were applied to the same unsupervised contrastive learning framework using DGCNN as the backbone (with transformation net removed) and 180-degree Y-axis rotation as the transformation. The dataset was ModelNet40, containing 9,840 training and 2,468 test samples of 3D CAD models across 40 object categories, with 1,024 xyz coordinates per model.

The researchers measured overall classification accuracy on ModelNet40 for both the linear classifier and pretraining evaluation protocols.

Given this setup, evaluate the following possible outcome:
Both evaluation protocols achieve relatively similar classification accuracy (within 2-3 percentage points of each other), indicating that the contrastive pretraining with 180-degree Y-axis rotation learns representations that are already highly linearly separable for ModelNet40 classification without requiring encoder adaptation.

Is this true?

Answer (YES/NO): YES